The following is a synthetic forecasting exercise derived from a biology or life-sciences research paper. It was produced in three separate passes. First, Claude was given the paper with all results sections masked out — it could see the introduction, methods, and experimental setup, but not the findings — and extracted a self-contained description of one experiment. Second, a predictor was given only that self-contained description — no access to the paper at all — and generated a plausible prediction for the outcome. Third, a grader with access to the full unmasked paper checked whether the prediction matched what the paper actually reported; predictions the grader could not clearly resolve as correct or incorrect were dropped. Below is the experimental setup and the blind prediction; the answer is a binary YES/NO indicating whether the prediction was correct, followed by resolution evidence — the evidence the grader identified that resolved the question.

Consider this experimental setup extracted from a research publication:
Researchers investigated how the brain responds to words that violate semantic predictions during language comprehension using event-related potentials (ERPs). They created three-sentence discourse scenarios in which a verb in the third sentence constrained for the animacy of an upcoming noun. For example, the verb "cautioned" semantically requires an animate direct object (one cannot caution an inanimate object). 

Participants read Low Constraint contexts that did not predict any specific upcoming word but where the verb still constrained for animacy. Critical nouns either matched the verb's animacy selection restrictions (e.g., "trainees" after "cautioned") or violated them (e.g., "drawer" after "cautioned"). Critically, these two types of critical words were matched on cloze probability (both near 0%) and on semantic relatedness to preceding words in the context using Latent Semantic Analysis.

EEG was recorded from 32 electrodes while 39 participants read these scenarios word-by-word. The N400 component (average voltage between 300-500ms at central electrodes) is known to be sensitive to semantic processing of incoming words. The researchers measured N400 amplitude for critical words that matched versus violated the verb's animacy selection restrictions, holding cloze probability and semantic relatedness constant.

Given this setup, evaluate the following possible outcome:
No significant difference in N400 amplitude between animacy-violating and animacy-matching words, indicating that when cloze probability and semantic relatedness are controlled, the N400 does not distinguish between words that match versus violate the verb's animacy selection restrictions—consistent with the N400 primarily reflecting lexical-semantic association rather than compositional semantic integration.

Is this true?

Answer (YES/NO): NO